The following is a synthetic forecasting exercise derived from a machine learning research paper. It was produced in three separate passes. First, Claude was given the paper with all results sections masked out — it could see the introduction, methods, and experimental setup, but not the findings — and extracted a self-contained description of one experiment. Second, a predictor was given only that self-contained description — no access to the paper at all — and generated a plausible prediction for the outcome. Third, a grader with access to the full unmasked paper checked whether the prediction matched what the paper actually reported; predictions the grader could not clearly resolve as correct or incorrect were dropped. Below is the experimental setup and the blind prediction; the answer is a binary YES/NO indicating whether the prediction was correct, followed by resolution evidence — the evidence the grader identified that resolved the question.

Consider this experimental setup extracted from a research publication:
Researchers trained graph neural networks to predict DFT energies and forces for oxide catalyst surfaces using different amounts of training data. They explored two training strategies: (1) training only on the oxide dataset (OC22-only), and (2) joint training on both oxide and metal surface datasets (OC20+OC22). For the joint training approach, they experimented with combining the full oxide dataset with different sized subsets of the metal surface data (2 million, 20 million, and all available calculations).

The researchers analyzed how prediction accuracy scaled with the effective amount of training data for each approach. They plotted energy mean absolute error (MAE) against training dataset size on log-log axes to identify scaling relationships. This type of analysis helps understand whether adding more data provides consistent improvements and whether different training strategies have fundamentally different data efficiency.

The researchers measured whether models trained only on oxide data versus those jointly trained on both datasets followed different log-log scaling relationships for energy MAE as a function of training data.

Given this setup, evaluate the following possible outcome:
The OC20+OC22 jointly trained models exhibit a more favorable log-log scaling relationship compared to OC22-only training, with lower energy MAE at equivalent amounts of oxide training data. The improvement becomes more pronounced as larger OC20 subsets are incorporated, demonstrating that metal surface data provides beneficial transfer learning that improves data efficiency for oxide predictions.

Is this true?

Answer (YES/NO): NO